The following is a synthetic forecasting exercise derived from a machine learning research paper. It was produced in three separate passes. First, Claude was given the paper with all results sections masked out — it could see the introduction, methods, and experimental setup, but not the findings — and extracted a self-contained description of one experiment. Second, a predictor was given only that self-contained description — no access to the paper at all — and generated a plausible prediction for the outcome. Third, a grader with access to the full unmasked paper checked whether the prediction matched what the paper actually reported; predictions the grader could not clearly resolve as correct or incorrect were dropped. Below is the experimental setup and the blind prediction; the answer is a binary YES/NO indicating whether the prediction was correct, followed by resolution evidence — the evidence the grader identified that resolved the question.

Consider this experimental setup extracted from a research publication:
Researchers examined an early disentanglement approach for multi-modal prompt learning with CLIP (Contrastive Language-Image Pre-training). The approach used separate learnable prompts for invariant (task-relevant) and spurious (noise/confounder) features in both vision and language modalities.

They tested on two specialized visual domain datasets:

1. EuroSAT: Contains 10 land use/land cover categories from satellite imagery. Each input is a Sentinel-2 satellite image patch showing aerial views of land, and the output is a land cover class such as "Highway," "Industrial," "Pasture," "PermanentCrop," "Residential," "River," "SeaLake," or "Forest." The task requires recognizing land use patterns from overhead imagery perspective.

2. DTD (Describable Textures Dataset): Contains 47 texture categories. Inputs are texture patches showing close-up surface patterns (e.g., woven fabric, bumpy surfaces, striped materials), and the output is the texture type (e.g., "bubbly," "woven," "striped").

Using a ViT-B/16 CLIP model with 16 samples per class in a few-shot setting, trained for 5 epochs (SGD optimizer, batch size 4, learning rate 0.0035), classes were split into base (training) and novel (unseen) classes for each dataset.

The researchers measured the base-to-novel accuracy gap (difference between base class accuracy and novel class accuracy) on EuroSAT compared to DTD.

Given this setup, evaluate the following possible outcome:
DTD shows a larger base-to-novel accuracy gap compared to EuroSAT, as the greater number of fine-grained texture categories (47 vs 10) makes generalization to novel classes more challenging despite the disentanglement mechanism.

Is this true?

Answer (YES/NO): YES